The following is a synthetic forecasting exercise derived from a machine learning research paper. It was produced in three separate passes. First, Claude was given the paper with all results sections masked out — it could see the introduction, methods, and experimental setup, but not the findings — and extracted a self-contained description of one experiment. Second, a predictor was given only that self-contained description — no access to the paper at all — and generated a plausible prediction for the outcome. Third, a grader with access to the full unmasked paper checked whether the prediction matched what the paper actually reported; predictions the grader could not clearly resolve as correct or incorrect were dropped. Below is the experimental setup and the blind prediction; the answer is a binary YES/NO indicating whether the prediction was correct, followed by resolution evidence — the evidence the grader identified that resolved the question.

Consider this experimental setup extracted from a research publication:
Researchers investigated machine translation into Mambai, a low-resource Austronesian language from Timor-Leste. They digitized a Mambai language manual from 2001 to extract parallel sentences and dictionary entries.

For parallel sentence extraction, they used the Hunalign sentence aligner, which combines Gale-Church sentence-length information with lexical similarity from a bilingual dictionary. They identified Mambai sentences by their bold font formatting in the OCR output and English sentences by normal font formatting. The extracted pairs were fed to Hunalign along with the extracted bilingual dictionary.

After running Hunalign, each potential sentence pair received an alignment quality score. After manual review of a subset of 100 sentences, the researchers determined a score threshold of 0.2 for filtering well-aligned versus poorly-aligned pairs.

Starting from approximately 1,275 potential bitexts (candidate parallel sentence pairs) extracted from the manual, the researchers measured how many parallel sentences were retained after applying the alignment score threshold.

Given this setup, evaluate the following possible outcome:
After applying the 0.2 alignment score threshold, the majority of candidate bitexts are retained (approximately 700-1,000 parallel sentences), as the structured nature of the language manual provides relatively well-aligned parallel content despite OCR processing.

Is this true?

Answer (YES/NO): NO